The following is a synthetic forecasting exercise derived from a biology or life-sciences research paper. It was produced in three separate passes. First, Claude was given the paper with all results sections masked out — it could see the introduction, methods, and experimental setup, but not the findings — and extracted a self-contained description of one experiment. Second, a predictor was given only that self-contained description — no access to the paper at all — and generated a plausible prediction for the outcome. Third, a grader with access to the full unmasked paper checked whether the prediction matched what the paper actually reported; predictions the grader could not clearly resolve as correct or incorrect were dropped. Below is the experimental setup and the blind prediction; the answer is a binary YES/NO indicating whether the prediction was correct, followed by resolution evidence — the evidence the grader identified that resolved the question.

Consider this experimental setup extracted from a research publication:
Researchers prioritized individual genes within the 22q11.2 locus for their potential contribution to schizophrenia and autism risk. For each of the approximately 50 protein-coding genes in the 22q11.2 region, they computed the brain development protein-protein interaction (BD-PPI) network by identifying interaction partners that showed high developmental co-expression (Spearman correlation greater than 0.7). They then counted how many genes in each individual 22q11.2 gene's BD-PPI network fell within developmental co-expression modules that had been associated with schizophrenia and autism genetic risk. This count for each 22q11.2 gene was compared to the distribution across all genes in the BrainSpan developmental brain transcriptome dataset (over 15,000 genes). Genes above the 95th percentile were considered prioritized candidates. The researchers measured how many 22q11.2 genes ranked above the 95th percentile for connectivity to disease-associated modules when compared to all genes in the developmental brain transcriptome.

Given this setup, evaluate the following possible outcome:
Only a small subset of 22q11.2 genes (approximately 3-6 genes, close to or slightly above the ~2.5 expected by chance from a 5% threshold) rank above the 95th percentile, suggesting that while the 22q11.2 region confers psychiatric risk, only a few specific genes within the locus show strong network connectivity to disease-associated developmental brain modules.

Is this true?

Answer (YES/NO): NO